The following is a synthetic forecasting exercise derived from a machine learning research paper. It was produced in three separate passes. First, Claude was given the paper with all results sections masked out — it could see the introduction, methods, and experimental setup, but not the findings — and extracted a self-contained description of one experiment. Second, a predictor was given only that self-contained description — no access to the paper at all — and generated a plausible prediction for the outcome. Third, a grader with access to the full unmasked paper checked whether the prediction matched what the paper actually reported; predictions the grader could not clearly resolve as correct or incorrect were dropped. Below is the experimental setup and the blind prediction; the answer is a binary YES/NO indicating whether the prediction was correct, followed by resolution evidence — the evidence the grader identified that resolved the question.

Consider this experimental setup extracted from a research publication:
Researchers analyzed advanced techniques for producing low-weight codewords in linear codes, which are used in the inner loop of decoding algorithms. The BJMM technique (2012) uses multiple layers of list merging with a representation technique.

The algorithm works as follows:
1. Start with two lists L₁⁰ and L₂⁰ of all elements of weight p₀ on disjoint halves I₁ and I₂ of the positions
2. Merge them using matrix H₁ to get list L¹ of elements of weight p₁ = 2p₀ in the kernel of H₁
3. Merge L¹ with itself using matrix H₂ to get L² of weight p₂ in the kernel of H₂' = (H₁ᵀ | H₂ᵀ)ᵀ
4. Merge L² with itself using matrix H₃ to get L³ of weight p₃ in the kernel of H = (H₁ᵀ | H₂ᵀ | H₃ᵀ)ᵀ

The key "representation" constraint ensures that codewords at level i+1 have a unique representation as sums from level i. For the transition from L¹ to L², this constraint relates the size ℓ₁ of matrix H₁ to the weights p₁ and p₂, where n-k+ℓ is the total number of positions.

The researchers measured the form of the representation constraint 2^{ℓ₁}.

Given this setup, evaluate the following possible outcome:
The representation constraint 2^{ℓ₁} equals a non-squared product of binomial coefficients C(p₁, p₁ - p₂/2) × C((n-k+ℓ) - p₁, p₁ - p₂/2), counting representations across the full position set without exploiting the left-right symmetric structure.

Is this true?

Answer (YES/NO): NO